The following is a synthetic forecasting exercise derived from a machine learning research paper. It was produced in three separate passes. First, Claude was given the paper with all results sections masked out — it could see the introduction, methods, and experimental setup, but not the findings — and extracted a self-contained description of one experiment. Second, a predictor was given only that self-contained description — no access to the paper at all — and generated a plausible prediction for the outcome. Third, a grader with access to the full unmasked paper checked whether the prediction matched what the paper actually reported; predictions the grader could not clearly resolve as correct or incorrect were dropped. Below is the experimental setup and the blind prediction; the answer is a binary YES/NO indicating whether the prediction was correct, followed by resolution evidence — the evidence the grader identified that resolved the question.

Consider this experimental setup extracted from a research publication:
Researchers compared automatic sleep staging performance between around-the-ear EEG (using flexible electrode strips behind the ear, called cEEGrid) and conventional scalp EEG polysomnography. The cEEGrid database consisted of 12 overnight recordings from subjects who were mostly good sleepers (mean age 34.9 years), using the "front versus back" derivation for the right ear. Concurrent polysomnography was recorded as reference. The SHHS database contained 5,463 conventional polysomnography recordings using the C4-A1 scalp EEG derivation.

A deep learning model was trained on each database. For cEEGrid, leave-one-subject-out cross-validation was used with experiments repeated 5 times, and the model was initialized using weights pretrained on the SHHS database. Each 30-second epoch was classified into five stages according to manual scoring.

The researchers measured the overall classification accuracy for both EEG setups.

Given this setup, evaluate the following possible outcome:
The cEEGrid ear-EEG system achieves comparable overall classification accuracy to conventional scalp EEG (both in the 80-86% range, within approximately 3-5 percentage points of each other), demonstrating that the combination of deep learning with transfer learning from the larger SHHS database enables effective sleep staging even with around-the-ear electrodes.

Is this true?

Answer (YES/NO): NO